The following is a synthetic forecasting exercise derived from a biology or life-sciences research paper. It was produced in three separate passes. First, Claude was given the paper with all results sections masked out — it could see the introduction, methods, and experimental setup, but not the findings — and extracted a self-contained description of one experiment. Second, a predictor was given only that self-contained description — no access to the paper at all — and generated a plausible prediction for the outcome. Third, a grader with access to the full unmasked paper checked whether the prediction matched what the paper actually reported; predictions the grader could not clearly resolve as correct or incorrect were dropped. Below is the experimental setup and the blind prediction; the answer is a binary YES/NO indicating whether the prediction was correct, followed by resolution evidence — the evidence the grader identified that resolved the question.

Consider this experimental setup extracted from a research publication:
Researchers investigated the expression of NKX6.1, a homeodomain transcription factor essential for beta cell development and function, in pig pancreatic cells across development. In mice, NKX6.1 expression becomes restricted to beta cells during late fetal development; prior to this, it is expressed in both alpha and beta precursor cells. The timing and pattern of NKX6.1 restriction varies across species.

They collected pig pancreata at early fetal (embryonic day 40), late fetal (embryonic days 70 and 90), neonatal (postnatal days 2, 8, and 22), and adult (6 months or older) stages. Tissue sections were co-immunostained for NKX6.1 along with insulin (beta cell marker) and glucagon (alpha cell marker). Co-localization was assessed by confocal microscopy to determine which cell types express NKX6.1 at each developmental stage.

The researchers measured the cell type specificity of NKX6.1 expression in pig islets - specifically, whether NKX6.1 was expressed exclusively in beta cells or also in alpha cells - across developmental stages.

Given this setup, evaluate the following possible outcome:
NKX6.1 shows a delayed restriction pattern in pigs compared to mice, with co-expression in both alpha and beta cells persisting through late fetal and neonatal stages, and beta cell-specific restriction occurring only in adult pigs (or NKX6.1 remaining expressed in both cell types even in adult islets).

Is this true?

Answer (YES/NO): NO